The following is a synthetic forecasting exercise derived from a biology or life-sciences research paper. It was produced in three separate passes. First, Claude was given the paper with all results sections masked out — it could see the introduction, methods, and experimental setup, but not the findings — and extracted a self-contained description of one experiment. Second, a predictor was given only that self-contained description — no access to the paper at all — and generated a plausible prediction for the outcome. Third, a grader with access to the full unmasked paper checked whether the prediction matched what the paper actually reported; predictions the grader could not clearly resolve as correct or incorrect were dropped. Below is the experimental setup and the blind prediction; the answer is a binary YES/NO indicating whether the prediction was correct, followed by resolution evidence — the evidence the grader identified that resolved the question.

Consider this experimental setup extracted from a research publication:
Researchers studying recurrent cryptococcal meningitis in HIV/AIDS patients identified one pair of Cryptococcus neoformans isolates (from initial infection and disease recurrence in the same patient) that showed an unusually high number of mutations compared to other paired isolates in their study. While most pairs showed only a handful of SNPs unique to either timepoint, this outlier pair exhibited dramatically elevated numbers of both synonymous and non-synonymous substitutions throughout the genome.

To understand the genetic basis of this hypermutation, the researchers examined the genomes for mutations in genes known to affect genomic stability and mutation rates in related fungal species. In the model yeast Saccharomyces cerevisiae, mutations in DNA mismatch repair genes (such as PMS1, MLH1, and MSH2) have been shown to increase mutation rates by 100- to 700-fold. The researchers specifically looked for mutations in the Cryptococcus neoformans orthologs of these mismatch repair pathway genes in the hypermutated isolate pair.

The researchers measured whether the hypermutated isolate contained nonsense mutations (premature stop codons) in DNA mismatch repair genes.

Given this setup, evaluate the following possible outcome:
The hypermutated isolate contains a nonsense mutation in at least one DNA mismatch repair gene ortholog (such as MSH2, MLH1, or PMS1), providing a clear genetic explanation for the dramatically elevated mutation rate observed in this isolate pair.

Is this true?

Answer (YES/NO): YES